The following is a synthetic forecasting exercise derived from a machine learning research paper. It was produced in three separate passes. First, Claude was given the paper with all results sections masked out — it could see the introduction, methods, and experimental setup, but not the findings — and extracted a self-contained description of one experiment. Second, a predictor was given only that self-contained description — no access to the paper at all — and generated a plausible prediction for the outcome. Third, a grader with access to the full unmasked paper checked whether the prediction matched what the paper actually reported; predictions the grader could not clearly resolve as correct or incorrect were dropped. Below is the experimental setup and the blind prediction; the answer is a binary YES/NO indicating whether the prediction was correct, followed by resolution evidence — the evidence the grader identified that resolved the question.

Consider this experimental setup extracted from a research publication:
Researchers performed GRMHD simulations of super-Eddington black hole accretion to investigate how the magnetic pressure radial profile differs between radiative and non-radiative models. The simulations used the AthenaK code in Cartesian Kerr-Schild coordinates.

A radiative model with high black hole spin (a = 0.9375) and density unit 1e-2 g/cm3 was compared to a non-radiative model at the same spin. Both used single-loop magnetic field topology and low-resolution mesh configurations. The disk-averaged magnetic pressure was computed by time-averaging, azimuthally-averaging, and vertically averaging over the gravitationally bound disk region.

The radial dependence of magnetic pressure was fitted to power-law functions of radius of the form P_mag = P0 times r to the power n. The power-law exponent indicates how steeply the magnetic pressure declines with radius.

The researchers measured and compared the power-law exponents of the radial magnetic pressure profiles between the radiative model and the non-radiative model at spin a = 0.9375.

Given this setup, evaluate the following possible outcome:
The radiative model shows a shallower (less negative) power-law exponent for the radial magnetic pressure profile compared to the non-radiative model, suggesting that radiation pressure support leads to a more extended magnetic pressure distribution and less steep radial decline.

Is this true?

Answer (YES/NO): YES